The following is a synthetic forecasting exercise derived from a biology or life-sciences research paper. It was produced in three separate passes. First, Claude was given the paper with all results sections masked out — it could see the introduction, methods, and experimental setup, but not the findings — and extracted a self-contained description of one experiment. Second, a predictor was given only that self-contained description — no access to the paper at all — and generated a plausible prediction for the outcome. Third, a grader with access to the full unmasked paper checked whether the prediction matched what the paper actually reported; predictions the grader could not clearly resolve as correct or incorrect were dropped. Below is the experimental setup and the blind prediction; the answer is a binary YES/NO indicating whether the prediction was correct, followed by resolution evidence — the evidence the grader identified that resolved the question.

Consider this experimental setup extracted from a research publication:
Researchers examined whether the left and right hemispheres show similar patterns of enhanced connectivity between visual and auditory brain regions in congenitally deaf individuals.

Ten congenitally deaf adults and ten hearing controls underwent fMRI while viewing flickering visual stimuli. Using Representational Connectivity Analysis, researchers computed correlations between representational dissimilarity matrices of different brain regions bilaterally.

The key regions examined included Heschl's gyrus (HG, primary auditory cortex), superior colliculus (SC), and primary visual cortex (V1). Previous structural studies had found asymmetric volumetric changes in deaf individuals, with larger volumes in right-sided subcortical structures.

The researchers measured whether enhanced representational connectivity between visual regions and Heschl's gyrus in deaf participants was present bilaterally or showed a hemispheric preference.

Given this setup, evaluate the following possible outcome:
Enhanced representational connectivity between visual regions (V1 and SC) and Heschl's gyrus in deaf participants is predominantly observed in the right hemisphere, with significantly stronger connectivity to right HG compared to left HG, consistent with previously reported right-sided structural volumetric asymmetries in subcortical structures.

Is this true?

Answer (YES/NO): YES